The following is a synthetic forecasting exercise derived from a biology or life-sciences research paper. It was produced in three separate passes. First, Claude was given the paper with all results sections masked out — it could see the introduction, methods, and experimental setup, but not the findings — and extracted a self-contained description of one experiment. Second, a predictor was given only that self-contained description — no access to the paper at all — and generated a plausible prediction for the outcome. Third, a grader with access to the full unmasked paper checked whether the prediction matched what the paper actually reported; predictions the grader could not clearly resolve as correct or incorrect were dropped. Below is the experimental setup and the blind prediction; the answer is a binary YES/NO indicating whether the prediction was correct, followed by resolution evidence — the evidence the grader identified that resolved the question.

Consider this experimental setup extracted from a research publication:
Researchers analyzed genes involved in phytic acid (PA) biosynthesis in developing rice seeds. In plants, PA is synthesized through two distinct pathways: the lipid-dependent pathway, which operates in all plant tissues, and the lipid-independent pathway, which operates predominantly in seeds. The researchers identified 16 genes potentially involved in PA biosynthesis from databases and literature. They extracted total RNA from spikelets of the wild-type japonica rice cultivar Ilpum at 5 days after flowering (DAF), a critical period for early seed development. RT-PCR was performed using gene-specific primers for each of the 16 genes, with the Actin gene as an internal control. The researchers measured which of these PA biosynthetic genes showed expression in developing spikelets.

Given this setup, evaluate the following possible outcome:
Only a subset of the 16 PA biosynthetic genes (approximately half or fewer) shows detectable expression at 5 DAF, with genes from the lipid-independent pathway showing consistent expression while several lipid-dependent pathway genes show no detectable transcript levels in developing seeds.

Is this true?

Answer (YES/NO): NO